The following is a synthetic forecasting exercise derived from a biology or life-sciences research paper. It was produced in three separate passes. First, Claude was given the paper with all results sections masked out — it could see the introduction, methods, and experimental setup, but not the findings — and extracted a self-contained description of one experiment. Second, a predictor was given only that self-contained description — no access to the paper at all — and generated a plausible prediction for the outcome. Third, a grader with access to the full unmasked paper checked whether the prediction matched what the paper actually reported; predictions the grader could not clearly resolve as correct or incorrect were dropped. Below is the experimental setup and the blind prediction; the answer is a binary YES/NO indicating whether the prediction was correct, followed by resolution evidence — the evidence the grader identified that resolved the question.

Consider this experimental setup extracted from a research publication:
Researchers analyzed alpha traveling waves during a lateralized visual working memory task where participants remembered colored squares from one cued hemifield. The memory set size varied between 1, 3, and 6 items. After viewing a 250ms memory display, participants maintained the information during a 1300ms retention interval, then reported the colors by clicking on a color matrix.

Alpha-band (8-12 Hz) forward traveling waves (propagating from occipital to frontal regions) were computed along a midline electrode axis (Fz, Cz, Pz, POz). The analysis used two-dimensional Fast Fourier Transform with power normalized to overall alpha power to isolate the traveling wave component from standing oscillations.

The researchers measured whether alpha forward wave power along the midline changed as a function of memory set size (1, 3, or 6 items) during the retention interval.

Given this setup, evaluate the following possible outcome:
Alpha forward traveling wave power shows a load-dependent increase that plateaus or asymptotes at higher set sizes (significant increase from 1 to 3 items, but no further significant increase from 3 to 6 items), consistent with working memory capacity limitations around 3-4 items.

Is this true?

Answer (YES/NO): NO